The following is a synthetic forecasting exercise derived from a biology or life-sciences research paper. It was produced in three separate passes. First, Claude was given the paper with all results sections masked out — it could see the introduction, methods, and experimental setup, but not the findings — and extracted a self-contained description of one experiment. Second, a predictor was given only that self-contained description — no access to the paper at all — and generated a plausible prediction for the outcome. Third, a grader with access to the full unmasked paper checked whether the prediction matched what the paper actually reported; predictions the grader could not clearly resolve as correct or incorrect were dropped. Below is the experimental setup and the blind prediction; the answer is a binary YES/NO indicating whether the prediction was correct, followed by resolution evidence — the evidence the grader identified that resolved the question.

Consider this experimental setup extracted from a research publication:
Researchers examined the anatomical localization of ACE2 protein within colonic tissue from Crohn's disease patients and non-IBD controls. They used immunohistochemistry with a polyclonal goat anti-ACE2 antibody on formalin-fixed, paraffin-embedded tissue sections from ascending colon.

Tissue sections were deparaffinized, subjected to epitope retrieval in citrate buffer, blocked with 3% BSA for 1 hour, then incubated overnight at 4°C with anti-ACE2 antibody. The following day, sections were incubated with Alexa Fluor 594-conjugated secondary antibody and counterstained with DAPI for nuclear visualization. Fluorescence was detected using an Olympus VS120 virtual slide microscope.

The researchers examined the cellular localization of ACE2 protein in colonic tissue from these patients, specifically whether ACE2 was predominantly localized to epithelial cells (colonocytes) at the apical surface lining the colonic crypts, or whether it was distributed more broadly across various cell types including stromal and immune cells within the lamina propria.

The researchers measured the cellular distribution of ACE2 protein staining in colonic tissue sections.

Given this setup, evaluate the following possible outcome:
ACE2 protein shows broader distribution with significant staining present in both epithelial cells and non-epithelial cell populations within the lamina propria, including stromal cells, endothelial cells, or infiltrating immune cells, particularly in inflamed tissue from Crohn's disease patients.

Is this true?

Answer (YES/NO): NO